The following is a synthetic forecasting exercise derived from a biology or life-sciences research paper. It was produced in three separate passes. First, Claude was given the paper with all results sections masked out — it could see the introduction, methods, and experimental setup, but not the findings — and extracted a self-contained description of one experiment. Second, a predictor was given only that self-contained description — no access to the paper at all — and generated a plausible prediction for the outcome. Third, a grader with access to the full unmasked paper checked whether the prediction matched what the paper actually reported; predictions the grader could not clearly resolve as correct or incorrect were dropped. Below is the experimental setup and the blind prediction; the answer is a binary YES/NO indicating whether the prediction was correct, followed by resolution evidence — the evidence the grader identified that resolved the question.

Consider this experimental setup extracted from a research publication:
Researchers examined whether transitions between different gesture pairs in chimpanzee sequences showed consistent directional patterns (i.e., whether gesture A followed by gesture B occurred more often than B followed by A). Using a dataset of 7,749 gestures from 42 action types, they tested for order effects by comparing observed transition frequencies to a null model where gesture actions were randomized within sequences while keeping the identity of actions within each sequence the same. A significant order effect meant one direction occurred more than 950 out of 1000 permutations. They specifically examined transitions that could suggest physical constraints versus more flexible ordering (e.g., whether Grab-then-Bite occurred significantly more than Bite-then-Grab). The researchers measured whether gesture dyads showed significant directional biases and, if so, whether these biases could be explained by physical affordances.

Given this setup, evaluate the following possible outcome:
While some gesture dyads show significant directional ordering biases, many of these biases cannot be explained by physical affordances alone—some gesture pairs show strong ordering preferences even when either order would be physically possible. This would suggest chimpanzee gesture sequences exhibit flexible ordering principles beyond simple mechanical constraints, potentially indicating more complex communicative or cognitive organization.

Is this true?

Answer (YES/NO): NO